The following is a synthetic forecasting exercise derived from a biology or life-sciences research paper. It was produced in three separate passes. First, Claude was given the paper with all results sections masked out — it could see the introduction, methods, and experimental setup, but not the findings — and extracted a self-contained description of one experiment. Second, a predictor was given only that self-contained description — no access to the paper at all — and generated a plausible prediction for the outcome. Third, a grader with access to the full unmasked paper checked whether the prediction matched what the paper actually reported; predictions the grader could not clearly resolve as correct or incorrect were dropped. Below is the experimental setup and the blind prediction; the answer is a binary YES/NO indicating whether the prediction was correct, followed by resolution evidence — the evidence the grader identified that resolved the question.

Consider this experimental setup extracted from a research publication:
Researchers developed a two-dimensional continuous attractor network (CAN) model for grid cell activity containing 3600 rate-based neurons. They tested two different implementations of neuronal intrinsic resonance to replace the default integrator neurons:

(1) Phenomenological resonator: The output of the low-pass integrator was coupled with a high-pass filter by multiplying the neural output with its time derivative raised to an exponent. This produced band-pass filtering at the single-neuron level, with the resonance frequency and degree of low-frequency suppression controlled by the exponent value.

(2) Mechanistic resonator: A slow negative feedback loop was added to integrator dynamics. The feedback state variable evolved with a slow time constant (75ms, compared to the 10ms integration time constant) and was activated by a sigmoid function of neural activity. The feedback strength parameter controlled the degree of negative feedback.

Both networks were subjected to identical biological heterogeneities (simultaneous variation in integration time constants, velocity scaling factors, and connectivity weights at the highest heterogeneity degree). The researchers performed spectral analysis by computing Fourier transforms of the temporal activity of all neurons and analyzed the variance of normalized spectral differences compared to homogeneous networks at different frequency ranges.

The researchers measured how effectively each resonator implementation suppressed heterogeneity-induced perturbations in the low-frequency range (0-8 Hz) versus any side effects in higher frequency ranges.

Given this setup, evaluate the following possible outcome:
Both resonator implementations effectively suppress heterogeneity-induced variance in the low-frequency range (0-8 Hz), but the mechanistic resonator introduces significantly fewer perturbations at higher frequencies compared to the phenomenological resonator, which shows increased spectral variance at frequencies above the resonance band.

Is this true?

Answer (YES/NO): YES